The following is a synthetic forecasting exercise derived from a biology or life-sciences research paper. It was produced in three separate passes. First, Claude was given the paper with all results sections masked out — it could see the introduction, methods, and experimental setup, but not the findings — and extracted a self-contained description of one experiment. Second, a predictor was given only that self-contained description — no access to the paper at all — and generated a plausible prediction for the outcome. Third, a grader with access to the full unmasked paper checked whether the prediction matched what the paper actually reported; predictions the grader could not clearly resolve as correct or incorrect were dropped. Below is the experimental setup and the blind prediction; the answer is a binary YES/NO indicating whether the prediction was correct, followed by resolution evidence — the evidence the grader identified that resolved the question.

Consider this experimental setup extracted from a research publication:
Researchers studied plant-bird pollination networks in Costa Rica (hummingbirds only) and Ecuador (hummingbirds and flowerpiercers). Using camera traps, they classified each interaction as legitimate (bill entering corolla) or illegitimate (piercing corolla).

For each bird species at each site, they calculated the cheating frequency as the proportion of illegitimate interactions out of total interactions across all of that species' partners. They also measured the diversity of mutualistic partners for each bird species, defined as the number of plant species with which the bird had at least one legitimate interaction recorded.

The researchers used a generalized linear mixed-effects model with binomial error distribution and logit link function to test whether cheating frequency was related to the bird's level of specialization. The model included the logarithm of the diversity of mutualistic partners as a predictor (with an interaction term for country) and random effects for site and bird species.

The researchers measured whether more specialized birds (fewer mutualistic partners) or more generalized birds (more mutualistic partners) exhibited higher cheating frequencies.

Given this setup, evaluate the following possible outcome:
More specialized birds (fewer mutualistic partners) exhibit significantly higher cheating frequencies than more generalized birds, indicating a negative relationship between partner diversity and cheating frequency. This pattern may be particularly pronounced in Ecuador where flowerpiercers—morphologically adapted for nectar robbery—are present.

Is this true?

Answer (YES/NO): NO